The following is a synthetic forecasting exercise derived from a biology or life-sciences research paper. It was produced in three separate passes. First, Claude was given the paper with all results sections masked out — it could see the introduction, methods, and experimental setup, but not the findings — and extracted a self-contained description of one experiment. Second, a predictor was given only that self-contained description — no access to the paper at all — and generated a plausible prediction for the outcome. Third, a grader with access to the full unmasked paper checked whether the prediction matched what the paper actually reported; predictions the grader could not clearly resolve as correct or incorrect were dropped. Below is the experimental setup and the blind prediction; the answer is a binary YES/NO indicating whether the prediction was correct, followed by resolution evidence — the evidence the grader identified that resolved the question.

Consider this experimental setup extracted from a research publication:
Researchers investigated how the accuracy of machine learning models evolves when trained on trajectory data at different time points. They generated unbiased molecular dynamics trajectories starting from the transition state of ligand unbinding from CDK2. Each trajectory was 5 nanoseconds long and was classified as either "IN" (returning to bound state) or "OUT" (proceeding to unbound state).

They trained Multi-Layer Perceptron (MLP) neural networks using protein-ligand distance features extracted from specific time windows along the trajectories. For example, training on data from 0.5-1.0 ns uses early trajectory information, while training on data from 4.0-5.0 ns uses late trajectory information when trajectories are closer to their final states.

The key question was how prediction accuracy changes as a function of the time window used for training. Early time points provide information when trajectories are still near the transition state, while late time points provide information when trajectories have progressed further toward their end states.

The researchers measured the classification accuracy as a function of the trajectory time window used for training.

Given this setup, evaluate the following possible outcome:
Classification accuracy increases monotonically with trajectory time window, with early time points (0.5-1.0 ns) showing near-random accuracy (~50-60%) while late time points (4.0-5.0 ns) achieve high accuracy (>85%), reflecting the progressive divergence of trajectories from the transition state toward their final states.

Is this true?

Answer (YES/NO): NO